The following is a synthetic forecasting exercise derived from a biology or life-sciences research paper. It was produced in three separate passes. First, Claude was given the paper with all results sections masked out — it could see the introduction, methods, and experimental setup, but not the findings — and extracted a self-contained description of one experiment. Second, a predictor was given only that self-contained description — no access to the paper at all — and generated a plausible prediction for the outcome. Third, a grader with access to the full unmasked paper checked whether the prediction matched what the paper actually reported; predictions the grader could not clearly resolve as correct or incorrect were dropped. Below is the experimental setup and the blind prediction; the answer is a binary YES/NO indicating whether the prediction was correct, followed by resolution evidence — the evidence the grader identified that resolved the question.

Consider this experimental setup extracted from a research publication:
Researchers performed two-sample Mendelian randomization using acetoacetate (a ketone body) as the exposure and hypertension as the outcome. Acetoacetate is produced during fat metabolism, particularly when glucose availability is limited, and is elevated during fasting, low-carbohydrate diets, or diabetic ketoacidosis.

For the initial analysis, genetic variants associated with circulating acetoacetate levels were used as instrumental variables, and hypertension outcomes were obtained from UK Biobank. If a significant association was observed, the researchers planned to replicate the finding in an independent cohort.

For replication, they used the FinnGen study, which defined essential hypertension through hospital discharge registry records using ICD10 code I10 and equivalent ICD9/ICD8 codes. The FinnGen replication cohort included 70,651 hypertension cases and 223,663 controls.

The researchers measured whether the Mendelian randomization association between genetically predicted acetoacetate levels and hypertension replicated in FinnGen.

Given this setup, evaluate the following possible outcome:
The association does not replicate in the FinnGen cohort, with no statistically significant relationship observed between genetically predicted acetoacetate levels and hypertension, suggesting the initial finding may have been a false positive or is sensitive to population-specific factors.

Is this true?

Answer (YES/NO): NO